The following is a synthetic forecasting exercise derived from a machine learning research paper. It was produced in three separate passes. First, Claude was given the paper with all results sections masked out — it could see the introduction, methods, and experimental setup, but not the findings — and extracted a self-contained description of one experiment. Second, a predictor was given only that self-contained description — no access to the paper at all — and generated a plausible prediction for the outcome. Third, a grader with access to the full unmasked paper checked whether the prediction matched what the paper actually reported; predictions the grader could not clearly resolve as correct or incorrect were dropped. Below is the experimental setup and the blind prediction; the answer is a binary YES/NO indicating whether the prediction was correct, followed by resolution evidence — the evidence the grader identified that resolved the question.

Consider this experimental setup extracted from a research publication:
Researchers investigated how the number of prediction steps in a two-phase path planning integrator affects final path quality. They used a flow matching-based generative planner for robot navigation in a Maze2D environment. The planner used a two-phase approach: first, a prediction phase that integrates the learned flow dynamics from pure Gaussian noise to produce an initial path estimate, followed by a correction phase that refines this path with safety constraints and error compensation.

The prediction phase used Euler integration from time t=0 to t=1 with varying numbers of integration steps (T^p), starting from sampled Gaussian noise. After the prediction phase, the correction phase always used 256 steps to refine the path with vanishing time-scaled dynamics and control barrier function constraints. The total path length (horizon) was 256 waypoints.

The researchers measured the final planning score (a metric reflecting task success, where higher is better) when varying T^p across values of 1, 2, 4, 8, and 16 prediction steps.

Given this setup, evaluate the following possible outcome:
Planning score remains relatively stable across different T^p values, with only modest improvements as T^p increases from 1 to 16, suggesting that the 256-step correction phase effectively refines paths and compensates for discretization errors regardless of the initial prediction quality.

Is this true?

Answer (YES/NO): NO